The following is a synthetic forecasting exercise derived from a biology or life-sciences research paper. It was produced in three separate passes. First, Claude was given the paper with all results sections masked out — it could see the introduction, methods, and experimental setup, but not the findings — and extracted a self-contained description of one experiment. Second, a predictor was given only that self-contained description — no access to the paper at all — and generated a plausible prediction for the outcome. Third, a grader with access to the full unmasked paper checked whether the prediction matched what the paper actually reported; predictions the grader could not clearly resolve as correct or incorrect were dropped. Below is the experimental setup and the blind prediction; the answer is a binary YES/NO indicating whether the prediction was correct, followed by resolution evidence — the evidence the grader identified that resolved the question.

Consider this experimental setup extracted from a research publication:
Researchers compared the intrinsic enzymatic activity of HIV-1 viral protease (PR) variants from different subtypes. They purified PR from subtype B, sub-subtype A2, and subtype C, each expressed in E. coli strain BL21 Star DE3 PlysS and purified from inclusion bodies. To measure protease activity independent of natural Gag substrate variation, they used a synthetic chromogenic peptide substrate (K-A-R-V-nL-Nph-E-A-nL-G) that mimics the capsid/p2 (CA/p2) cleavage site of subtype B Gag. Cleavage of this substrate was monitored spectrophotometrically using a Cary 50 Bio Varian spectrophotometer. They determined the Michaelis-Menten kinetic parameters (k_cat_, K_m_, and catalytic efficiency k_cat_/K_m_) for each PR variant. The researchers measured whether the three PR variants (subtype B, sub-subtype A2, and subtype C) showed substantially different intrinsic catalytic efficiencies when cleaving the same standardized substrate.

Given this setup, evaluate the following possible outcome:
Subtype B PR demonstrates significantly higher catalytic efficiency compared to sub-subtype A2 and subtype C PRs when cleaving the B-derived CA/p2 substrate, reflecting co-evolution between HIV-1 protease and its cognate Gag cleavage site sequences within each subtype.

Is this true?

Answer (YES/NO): YES